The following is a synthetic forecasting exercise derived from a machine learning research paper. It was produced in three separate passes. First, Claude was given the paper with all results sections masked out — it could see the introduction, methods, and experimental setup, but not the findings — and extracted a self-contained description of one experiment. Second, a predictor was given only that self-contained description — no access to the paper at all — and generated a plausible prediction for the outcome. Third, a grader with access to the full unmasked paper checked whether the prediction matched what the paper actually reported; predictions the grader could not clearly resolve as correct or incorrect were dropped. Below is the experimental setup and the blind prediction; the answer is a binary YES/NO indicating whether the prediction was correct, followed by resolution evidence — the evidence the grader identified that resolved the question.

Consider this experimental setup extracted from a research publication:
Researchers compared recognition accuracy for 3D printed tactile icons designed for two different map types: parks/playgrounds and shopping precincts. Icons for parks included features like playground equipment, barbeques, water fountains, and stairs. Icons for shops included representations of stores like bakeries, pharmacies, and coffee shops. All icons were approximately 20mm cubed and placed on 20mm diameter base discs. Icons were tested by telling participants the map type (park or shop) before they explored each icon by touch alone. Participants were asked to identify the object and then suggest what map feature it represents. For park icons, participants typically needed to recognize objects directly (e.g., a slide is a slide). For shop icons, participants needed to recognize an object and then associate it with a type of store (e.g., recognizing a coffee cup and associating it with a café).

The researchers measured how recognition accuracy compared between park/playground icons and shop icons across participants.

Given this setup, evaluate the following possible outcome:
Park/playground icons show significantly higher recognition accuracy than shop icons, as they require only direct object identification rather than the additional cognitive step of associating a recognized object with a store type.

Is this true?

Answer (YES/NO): NO